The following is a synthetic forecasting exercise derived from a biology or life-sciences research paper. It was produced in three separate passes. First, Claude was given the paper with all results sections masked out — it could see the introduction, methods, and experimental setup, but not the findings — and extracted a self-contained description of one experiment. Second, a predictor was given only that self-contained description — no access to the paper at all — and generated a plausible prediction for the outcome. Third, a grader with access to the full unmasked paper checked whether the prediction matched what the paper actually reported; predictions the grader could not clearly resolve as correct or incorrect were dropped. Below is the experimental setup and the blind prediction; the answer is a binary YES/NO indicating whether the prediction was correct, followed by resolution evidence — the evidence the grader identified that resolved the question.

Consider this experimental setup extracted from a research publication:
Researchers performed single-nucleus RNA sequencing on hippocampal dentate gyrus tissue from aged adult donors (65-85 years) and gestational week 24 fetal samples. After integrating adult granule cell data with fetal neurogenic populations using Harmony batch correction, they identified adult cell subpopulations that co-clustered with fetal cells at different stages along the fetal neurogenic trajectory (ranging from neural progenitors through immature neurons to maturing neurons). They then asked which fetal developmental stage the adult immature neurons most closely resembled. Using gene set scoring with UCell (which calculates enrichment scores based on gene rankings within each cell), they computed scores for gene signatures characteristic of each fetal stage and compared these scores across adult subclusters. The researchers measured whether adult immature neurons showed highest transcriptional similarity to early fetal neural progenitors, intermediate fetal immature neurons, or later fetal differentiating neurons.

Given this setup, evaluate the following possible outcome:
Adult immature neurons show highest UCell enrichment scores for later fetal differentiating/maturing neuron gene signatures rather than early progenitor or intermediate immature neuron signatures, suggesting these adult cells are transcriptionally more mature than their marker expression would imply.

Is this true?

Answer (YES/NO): NO